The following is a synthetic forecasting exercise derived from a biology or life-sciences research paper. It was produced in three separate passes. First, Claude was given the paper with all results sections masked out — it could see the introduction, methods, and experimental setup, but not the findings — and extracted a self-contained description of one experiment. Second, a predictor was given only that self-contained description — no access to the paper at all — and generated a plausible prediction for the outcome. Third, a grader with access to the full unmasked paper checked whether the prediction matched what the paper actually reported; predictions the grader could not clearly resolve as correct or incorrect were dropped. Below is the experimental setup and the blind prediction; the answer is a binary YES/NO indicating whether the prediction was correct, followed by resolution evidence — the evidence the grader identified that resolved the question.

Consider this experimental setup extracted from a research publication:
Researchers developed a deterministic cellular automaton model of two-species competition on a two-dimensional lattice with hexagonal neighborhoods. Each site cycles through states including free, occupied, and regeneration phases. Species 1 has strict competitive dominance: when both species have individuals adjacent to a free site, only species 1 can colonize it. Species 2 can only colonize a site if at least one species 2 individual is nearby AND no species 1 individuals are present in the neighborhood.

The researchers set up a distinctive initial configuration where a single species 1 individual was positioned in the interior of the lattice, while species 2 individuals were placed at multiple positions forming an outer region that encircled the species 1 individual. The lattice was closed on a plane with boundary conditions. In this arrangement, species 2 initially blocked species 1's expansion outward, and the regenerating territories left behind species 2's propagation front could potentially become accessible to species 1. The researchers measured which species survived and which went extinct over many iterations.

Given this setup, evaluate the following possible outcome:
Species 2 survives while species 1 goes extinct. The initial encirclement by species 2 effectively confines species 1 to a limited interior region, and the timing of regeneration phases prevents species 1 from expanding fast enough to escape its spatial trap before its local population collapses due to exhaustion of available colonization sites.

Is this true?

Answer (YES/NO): YES